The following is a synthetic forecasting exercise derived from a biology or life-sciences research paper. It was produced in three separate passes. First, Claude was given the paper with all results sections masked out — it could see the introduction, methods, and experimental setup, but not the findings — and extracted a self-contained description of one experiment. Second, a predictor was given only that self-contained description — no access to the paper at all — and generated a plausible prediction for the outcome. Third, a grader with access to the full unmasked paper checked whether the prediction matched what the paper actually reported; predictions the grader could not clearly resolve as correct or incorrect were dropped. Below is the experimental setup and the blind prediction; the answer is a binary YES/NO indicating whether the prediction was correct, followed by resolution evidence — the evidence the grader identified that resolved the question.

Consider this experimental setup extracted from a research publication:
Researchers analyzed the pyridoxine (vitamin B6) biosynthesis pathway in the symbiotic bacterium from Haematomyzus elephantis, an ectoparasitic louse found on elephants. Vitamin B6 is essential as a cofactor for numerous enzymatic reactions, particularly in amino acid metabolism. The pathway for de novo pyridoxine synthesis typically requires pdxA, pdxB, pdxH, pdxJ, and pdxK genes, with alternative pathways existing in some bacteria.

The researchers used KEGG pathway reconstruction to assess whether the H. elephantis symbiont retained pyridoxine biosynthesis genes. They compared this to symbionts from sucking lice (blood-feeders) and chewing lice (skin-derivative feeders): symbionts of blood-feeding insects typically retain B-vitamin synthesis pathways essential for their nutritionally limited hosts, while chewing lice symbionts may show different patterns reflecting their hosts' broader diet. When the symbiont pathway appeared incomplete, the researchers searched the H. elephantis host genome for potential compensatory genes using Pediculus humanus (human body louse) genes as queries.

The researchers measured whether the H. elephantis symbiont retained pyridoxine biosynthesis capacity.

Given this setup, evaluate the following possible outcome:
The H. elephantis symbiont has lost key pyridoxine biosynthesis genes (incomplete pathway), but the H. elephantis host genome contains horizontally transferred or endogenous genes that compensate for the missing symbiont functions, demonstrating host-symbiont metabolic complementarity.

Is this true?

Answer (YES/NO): NO